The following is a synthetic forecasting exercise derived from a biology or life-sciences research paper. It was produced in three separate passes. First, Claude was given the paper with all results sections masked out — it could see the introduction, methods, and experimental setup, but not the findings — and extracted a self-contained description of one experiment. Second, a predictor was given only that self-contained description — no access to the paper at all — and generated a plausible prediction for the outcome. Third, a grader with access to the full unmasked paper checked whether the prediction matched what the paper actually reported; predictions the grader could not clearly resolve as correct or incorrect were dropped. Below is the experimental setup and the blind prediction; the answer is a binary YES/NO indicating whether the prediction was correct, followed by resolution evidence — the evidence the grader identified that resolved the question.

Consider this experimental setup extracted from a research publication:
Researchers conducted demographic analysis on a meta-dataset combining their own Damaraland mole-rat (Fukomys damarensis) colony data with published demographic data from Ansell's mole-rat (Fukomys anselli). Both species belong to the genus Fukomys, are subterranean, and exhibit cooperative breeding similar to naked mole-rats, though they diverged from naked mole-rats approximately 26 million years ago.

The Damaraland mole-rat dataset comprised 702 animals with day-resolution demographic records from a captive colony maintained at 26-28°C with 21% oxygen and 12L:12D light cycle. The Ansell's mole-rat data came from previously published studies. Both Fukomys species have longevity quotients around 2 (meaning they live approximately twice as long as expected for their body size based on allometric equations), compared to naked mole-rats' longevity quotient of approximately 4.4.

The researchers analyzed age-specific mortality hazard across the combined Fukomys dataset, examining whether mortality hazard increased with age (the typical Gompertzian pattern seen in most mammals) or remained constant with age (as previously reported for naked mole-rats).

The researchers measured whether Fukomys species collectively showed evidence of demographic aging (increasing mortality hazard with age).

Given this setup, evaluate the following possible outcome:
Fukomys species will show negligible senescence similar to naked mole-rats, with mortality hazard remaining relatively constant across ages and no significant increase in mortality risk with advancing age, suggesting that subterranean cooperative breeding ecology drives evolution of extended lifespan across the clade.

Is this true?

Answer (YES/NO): NO